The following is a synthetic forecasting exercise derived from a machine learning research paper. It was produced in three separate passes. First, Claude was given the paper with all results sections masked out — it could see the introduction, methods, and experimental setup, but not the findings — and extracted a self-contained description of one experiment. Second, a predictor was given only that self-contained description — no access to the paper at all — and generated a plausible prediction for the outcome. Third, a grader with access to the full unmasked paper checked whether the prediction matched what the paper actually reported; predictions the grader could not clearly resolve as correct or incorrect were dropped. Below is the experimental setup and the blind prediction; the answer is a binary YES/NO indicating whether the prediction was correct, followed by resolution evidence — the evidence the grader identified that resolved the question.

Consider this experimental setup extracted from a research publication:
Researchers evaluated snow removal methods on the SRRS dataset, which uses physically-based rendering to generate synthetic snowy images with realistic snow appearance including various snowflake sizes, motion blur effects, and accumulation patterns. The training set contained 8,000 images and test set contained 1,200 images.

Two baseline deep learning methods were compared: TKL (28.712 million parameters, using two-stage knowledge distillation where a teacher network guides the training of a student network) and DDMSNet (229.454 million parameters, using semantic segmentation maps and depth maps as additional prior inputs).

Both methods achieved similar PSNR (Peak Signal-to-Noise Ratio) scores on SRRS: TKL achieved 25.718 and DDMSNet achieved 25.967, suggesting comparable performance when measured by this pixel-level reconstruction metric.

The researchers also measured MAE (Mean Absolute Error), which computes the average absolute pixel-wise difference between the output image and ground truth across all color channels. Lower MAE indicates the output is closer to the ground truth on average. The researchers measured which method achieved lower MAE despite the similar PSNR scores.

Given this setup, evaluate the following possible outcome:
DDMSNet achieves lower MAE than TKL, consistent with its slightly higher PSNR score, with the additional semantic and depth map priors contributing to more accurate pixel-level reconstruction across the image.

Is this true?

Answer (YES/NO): NO